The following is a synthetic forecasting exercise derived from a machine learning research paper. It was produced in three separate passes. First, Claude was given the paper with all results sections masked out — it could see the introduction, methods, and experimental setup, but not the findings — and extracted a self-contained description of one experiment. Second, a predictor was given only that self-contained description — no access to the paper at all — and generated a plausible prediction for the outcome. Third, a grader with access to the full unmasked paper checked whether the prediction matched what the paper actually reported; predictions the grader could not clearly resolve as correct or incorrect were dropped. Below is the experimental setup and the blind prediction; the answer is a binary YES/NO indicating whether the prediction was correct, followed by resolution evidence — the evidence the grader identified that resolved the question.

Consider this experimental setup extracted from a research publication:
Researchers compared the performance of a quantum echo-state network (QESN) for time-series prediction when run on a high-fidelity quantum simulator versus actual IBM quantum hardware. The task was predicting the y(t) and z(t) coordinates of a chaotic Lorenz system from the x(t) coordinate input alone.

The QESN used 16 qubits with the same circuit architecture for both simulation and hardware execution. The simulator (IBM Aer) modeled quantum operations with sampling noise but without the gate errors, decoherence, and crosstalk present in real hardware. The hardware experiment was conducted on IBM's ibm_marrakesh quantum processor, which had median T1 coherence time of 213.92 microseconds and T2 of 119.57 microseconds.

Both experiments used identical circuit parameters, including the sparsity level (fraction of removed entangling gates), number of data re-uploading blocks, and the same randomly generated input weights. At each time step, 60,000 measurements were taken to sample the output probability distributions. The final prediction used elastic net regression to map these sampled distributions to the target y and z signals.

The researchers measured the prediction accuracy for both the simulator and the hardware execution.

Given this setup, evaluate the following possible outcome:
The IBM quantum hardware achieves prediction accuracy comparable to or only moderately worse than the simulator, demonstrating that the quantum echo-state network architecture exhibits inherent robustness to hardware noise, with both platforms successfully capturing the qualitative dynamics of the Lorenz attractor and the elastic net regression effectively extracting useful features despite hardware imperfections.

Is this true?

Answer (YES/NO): NO